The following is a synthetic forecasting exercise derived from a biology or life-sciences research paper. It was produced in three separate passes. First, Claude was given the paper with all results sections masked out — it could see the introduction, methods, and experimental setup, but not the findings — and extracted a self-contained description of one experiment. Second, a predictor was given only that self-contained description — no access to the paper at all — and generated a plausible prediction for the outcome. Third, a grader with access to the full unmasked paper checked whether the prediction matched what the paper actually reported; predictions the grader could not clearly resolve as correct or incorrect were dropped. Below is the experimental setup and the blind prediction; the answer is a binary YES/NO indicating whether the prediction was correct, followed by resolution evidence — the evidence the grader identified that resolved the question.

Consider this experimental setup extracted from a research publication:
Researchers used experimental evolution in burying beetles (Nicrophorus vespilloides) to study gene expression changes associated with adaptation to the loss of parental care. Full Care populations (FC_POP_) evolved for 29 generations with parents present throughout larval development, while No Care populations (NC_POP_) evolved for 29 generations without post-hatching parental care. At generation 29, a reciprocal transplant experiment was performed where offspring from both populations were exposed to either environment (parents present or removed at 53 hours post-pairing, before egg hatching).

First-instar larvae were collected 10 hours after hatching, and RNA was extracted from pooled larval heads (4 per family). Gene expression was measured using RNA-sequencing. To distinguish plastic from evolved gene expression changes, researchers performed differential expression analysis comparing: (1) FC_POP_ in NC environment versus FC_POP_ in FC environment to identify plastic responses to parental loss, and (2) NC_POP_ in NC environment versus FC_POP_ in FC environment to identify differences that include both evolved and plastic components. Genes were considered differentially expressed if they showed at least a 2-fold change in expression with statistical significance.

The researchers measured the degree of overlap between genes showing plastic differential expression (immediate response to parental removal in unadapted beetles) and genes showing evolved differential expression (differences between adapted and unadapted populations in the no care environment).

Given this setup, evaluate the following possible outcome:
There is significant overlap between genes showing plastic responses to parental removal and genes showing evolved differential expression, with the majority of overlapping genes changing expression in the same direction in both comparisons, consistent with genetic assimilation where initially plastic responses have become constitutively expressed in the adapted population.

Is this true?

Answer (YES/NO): NO